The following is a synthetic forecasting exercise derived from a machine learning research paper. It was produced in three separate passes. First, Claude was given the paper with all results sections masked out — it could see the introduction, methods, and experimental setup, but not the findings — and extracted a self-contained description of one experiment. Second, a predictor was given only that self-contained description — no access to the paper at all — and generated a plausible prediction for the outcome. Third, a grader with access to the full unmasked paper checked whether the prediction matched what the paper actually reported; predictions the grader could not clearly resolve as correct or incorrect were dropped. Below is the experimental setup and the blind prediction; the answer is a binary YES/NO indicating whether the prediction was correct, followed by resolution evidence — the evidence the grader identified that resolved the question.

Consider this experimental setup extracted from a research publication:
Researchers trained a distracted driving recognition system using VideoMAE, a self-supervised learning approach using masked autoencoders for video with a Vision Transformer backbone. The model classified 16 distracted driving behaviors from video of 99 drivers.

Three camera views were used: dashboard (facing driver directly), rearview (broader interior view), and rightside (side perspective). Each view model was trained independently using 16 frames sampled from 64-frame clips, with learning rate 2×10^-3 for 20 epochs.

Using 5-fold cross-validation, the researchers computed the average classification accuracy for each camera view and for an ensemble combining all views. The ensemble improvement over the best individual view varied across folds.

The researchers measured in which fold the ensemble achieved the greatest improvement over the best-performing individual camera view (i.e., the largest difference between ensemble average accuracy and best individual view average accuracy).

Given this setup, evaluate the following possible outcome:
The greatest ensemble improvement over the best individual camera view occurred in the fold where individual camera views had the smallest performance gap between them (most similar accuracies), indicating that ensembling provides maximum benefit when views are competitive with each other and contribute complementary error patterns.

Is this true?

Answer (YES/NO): NO